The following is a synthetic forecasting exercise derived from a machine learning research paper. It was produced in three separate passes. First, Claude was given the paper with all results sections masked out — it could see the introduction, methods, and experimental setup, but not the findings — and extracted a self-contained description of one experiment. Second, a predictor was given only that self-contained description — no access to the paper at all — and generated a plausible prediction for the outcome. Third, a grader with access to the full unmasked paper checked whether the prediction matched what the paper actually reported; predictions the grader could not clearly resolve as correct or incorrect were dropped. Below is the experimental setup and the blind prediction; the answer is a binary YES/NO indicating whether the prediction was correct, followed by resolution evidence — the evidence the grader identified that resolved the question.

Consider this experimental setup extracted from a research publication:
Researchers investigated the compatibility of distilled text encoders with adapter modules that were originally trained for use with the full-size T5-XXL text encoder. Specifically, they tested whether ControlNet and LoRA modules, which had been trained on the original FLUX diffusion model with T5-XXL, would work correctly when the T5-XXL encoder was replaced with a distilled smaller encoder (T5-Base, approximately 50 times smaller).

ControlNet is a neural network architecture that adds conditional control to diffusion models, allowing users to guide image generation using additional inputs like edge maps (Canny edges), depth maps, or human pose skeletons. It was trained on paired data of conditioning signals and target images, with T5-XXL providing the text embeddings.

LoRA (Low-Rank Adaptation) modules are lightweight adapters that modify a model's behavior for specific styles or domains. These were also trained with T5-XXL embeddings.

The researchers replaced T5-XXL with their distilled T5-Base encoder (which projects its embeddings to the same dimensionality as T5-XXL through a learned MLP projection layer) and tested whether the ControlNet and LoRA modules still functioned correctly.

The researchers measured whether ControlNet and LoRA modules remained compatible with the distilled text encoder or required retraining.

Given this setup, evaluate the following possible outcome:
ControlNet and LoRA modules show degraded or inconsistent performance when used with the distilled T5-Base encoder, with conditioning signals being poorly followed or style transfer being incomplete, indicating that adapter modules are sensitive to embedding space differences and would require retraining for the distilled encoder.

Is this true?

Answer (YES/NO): NO